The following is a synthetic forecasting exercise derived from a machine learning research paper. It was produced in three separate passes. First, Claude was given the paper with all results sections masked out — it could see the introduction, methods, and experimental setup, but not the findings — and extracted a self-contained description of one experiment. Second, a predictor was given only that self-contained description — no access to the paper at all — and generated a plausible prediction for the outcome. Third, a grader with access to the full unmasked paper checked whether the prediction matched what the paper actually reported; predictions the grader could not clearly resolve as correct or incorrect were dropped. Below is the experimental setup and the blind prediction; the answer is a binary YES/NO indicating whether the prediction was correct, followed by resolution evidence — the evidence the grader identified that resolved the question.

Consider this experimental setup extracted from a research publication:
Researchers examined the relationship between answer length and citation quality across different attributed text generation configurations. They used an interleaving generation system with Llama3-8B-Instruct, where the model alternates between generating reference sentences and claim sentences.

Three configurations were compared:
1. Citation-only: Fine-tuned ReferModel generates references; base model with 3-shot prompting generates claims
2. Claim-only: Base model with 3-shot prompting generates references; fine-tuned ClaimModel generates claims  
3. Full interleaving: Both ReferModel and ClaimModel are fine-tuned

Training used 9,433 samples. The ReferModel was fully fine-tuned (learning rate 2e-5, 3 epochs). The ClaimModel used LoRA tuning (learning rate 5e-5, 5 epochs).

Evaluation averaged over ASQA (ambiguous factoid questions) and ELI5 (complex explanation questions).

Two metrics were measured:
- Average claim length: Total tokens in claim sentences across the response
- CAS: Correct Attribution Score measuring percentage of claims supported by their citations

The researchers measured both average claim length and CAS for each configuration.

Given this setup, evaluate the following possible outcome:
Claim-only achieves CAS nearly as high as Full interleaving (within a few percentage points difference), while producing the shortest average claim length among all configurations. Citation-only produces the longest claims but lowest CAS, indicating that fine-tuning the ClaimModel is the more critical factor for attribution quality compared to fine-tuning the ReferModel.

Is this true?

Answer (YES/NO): NO